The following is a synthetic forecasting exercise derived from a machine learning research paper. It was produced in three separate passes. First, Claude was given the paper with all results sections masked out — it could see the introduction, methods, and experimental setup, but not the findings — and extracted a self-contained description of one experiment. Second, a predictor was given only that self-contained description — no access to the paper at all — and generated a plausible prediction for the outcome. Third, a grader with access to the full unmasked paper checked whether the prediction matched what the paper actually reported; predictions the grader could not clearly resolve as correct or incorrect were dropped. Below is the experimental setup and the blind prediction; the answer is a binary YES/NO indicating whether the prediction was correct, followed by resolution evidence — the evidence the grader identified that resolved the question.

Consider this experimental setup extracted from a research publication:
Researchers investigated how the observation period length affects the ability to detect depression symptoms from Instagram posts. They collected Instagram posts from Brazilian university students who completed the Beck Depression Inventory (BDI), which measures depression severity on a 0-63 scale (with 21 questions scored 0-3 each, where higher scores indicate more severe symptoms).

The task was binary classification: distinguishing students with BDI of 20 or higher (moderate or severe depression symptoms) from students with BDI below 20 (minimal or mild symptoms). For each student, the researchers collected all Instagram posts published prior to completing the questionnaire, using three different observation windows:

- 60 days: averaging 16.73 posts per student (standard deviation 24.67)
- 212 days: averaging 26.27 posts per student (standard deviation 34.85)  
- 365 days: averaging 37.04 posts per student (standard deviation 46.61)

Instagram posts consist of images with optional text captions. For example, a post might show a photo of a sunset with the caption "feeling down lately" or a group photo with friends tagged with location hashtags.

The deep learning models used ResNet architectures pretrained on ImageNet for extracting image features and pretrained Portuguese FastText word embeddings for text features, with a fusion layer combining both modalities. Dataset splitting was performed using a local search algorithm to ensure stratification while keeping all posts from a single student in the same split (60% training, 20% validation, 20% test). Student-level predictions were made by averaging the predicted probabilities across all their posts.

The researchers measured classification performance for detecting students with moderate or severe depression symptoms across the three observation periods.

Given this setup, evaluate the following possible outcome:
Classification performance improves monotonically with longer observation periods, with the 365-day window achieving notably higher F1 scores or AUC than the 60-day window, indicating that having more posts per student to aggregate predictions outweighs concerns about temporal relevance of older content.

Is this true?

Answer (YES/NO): NO